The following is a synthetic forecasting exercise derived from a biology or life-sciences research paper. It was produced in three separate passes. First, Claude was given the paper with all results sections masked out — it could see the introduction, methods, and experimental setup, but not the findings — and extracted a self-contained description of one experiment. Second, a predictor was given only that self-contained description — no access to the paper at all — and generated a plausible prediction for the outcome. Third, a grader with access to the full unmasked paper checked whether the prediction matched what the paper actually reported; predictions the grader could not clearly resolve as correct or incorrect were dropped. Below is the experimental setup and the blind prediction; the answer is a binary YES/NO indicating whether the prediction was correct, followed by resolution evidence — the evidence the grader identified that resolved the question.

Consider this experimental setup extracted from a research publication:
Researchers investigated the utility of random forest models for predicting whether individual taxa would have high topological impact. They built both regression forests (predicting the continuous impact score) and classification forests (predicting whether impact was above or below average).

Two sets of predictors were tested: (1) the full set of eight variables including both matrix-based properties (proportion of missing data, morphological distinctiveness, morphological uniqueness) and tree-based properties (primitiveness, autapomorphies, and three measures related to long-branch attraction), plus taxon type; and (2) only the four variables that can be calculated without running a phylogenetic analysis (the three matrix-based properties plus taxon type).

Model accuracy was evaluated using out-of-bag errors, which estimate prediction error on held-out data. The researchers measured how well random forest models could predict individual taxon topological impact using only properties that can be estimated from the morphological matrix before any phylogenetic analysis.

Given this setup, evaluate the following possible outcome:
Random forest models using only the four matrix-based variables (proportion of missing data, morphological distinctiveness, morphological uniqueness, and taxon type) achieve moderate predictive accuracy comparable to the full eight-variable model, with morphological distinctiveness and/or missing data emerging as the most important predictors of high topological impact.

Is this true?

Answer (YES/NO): NO